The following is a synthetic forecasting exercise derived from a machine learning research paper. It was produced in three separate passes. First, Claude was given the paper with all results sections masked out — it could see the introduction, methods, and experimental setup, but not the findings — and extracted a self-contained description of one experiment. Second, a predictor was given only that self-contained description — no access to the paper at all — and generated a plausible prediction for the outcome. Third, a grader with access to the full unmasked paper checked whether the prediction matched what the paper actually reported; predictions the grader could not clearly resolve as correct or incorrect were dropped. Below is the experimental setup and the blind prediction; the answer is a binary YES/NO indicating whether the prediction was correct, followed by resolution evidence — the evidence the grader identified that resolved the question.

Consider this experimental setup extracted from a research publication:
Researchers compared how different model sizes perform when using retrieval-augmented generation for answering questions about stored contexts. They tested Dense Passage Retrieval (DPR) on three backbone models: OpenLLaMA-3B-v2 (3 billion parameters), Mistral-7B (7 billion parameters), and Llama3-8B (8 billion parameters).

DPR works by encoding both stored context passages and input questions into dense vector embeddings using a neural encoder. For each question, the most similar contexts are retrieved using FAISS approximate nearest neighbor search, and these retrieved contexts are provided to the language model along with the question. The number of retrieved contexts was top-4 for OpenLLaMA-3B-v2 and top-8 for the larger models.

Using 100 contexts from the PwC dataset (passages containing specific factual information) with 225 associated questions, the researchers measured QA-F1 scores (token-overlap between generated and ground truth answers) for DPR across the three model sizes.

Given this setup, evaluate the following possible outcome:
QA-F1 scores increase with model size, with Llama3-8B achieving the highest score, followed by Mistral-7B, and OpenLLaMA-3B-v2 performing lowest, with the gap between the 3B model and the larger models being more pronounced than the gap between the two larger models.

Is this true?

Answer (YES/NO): NO